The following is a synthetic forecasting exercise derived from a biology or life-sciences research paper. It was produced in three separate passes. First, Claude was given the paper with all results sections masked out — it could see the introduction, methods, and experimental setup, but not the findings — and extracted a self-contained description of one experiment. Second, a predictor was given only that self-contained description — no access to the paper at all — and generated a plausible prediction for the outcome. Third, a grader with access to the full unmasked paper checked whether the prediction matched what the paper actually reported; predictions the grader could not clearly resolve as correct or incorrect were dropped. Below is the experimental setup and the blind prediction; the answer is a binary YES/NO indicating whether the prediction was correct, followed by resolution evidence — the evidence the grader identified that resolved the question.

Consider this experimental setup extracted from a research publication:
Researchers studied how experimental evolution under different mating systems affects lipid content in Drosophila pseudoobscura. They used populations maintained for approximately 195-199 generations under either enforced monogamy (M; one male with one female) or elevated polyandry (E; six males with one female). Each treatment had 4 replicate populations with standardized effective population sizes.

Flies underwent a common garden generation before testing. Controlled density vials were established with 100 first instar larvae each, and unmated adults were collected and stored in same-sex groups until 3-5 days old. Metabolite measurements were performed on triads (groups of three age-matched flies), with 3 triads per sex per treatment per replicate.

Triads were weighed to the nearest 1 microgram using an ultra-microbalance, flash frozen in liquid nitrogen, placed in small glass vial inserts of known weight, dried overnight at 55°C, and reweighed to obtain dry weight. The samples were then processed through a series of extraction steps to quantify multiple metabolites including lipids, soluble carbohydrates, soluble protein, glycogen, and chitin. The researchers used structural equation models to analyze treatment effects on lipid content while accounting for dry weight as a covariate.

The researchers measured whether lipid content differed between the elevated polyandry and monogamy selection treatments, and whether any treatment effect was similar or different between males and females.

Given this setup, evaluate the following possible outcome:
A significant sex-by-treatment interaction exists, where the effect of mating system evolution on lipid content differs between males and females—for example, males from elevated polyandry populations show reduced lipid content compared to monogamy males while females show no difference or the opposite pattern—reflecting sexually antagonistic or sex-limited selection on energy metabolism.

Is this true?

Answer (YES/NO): NO